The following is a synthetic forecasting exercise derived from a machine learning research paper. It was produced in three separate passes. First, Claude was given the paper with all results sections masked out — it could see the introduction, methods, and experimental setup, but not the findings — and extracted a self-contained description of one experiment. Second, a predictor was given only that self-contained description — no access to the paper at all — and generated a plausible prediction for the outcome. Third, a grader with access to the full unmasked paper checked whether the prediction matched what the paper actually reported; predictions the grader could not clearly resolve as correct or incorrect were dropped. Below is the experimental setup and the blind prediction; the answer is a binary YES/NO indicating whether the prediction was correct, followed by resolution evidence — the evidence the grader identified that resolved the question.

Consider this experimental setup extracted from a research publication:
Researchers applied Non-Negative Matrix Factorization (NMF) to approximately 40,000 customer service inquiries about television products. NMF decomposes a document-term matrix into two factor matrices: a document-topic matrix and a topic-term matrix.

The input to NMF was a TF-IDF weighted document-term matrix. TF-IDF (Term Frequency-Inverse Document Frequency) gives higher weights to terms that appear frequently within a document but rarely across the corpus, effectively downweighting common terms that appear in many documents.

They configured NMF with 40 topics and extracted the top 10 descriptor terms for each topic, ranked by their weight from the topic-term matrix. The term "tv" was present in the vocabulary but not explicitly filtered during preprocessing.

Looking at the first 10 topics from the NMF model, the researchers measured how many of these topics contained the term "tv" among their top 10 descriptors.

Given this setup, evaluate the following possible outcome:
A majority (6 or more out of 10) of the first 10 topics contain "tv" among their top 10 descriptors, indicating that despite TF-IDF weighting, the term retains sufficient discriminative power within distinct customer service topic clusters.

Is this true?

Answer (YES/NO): NO